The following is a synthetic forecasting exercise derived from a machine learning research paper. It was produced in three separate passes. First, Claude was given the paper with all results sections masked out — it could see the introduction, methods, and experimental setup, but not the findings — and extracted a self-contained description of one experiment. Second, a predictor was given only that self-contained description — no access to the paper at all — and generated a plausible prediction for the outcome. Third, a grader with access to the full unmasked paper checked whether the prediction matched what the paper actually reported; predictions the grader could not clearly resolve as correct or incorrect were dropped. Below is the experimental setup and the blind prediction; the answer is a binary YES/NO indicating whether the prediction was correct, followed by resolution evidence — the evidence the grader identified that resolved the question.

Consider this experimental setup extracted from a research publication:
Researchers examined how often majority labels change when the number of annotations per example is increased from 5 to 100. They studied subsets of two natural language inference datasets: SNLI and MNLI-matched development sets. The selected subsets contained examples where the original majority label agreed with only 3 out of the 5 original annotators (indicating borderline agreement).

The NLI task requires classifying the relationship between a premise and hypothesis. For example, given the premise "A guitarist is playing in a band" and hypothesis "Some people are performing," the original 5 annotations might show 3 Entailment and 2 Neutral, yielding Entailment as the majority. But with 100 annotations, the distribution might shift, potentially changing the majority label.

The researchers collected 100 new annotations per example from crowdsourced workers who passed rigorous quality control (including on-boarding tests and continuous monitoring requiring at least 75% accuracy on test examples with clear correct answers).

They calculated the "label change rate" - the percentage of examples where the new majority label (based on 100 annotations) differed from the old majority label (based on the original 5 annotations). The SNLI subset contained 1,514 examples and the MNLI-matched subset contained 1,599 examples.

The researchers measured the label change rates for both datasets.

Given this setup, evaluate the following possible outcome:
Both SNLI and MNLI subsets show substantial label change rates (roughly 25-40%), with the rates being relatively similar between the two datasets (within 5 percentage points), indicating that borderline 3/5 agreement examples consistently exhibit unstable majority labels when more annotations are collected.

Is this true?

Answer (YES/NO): NO